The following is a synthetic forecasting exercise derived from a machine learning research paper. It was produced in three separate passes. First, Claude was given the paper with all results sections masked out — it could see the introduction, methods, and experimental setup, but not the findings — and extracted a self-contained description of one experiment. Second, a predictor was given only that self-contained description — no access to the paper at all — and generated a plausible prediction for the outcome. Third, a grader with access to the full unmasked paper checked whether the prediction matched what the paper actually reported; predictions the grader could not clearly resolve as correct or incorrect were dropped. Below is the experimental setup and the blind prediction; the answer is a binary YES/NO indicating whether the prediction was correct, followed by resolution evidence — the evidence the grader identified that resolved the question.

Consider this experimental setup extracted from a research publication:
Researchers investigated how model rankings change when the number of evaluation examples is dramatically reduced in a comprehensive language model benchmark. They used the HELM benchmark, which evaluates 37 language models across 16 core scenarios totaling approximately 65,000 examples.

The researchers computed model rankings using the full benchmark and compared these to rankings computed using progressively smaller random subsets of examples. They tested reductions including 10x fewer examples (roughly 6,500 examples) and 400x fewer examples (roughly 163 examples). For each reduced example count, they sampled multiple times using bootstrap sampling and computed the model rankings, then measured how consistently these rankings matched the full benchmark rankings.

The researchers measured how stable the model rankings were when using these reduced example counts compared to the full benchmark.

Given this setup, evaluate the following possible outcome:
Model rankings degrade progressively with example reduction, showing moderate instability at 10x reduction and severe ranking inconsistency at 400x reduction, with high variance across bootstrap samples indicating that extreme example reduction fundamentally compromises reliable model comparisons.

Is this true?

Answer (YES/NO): NO